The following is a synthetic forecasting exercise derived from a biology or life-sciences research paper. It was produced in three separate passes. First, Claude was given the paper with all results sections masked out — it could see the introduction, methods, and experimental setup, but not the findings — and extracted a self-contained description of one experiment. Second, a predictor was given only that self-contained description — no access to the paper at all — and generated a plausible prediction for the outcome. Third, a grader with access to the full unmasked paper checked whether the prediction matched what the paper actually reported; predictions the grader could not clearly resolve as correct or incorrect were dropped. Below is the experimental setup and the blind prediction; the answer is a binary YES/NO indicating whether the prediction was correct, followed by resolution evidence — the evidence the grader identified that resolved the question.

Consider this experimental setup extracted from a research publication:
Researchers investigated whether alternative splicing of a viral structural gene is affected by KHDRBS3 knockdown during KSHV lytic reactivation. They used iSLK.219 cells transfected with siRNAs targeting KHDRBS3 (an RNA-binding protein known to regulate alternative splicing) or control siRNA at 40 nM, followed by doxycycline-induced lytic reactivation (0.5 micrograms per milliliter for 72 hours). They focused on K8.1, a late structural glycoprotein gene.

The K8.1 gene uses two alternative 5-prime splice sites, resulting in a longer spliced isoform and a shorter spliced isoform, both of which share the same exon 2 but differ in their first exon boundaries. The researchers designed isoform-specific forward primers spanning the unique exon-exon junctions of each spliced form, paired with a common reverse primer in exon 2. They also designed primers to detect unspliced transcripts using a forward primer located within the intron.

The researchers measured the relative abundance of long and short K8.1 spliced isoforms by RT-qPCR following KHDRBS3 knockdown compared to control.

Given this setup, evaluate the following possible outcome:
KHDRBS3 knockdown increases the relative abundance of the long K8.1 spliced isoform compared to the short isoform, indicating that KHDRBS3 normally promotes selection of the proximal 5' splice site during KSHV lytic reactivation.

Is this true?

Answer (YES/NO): NO